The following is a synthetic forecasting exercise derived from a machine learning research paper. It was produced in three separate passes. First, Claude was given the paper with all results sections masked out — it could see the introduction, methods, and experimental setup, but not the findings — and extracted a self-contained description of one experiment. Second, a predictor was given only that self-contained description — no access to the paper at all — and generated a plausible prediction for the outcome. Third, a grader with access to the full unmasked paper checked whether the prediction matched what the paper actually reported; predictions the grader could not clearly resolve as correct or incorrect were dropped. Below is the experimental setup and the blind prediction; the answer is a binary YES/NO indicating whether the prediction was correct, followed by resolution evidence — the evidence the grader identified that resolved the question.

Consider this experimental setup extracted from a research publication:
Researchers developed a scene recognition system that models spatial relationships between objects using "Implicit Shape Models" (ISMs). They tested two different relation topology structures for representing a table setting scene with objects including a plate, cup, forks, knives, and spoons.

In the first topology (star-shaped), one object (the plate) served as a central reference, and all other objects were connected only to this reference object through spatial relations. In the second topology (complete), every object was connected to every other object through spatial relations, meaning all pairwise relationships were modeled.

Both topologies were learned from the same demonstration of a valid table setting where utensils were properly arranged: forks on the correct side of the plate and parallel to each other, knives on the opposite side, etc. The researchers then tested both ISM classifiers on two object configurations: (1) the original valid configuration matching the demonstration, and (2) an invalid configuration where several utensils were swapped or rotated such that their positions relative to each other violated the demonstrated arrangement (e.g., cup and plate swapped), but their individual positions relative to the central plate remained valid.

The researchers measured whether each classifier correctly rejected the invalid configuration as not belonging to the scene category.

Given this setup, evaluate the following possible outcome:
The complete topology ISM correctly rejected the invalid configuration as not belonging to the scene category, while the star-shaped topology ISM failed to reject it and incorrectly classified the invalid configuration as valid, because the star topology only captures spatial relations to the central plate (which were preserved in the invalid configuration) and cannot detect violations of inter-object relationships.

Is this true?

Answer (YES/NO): YES